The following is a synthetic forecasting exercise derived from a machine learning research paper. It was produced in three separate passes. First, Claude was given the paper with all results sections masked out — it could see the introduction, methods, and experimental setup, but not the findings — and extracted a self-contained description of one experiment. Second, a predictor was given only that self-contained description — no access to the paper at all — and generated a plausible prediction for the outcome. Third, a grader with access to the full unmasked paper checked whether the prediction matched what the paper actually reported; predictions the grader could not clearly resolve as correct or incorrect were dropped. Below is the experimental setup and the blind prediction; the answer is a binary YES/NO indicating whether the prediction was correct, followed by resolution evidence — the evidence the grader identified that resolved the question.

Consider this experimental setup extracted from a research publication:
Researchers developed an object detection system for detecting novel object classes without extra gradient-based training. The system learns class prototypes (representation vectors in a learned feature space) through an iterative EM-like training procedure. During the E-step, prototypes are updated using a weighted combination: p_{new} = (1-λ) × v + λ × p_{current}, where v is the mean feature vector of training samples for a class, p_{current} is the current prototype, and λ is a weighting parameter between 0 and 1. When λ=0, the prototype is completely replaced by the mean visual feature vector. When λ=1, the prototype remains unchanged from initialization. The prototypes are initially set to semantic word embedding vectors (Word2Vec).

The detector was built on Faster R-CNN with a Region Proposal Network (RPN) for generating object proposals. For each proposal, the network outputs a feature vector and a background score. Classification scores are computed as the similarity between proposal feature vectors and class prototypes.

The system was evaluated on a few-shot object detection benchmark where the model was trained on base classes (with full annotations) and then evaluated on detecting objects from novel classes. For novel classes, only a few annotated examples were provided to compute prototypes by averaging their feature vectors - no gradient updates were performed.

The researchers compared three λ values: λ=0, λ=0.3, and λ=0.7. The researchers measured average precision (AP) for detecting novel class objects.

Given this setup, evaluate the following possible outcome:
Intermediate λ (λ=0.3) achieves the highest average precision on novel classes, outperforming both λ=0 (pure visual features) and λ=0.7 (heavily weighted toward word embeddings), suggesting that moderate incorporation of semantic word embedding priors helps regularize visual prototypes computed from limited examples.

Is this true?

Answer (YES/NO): NO